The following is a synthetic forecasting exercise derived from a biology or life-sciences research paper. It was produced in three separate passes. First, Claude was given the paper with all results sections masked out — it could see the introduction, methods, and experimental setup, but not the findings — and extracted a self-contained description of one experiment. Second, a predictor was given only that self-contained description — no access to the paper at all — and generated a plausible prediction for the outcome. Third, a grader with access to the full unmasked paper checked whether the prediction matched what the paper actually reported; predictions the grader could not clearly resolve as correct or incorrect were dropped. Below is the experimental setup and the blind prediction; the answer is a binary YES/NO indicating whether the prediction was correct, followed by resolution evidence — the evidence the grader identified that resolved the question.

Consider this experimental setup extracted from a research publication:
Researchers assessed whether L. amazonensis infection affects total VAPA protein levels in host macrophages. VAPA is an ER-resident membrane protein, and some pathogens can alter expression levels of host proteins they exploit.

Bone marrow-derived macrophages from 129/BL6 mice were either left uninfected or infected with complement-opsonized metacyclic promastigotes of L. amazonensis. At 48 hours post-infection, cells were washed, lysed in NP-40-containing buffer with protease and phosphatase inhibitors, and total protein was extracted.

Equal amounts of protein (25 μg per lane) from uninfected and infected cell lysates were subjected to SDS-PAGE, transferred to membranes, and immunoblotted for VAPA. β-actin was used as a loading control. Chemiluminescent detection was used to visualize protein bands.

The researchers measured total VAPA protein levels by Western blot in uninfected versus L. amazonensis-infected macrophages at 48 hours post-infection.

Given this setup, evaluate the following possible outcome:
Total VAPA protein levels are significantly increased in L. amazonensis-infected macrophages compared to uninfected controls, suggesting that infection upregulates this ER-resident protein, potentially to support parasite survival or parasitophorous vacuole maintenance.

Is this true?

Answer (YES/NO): NO